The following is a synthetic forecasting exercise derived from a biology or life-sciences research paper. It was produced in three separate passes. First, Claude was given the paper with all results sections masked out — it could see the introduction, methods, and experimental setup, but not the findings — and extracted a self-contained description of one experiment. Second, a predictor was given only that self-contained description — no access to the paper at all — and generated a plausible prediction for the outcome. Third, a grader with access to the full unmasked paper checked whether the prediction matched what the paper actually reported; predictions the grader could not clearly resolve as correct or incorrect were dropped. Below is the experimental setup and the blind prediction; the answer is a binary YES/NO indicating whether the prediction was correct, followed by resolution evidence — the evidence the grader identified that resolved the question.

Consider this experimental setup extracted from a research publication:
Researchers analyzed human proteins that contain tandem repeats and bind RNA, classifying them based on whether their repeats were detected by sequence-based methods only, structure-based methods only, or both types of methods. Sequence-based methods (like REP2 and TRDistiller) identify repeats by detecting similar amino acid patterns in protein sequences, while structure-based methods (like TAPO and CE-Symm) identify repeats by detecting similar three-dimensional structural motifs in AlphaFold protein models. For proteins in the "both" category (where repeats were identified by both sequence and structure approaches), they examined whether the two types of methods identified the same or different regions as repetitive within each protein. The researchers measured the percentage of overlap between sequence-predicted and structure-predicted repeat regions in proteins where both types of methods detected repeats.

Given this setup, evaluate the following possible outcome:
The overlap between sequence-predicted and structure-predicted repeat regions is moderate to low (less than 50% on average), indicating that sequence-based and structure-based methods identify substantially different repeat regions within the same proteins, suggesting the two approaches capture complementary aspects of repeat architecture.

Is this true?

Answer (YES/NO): YES